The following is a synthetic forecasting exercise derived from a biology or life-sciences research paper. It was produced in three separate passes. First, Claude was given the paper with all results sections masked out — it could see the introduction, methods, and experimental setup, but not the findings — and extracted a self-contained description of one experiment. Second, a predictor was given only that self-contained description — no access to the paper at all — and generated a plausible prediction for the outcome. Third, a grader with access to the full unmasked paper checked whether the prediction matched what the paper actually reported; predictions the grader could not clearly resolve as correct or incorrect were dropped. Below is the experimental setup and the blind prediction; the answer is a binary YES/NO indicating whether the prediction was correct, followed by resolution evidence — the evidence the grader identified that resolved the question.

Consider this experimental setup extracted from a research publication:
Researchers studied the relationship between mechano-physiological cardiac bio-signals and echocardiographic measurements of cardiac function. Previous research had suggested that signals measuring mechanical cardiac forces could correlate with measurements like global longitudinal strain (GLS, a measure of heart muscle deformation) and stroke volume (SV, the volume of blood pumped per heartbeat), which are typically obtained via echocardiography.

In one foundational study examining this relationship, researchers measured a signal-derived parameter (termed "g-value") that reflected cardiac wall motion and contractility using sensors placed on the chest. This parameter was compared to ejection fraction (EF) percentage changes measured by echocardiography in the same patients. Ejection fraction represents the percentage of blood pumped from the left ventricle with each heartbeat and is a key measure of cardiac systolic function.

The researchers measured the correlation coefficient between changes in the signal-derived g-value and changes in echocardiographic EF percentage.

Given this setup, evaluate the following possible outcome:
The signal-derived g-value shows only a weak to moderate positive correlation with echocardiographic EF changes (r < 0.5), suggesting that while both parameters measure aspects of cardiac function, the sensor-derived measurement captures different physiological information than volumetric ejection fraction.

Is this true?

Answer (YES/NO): NO